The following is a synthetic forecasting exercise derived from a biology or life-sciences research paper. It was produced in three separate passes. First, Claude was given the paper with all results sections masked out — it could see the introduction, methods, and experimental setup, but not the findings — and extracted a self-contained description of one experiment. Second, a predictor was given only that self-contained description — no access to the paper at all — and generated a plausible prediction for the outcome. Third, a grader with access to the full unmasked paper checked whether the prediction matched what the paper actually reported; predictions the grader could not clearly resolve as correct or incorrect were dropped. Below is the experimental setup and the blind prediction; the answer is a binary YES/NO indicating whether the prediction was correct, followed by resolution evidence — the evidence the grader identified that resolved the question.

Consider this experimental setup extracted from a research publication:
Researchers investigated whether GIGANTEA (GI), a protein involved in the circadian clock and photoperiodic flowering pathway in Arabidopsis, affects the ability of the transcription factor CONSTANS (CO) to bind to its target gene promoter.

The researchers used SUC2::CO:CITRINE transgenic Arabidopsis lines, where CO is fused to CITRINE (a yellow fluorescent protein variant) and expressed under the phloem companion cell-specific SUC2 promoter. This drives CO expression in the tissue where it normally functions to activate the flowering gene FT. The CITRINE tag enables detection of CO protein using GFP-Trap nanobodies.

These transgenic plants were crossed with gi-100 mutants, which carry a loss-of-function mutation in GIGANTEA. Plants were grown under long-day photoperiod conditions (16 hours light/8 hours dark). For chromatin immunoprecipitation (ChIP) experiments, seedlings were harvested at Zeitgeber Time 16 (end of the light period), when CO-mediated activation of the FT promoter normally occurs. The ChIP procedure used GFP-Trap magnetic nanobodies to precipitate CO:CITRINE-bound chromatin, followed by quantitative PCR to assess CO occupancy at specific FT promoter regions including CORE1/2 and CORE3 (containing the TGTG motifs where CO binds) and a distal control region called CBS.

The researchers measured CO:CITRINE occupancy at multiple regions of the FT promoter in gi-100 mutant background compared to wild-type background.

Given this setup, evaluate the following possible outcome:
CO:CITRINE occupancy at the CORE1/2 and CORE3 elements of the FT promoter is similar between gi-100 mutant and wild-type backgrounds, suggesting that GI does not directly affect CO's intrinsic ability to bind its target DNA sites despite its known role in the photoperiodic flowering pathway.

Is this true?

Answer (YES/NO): NO